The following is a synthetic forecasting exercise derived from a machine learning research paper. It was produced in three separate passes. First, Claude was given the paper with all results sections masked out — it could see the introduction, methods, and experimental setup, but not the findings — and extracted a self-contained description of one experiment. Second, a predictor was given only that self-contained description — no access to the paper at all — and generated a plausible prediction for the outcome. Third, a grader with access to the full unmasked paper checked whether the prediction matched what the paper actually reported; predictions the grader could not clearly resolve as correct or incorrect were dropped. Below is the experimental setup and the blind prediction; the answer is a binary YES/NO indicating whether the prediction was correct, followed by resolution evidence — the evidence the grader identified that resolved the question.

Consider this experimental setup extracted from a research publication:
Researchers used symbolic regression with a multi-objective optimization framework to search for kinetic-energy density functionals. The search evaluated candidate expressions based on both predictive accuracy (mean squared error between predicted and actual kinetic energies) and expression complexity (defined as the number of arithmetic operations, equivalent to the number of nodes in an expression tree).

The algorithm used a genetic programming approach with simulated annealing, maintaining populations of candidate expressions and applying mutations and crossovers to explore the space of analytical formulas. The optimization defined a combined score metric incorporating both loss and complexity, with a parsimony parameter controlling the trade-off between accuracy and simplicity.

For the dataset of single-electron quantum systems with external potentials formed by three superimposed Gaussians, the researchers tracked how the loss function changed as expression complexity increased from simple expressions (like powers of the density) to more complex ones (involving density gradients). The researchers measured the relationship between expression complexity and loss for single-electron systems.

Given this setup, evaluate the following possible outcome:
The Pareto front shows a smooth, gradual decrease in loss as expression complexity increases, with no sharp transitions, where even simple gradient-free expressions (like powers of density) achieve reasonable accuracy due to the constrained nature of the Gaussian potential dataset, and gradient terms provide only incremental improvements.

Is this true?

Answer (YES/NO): NO